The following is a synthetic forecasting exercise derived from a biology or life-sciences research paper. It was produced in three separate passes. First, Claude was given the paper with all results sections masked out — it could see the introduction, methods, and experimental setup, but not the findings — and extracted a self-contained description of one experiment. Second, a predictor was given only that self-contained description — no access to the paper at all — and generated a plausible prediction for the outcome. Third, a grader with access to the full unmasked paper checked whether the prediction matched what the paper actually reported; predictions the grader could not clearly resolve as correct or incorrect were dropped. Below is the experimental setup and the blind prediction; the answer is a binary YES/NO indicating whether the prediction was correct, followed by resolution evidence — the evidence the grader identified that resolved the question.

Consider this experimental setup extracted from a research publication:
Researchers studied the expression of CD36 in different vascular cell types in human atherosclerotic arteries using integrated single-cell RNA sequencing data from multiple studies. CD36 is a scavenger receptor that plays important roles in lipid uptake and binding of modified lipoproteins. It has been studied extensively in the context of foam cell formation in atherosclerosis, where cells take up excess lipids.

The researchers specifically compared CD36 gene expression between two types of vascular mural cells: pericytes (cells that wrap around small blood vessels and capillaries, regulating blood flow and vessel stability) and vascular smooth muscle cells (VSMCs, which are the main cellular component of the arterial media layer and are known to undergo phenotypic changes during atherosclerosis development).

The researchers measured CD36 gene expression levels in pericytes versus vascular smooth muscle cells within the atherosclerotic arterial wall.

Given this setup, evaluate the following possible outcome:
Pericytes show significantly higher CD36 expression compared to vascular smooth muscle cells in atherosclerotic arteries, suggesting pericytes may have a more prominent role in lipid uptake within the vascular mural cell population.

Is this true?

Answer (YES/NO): YES